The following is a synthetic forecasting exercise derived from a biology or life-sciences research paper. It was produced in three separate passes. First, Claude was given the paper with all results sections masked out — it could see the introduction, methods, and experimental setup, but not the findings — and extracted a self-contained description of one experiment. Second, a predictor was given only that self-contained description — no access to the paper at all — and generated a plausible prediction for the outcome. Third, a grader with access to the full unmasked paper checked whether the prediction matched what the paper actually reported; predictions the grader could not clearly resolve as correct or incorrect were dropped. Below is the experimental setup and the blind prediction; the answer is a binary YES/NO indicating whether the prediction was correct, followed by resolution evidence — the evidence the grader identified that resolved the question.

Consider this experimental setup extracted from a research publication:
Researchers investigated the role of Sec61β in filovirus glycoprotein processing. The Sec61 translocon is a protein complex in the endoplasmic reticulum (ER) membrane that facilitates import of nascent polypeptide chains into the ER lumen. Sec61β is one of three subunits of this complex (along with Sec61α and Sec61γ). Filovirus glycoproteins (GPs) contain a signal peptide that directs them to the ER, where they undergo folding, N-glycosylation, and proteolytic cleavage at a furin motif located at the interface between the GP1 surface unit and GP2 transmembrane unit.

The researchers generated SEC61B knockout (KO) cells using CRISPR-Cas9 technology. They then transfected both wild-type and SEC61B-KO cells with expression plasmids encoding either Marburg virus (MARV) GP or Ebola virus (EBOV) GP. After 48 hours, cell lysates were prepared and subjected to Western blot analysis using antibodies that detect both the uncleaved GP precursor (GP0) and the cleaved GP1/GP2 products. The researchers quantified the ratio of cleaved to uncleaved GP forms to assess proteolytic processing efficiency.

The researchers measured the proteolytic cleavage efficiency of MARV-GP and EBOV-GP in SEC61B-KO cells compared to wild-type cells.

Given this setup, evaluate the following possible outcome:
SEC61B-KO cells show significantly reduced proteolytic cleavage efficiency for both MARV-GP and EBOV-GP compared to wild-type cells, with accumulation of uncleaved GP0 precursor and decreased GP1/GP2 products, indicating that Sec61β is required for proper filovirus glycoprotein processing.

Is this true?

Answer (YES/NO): NO